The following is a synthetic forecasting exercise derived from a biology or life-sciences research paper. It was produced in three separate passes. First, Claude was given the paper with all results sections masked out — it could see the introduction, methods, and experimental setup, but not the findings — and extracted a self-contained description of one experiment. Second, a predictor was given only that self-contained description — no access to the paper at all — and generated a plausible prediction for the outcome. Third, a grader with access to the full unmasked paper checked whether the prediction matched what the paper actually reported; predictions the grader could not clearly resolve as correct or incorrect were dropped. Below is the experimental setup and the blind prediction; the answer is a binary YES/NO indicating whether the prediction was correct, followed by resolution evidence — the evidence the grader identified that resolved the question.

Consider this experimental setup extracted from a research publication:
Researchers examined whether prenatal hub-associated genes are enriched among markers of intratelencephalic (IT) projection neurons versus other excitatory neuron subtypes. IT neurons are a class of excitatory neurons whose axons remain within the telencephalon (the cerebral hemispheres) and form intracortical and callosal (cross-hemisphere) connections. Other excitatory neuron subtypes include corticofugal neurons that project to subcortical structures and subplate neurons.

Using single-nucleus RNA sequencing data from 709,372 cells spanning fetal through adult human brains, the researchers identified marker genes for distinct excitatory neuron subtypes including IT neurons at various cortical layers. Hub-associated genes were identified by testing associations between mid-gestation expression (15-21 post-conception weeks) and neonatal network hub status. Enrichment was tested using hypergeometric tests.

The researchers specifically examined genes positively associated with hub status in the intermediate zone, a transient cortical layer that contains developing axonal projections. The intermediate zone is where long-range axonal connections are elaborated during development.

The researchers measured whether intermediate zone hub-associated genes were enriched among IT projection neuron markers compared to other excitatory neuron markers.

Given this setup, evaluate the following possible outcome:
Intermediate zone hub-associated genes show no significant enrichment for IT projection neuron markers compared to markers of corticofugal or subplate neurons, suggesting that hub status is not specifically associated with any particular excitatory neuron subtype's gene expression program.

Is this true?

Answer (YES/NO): NO